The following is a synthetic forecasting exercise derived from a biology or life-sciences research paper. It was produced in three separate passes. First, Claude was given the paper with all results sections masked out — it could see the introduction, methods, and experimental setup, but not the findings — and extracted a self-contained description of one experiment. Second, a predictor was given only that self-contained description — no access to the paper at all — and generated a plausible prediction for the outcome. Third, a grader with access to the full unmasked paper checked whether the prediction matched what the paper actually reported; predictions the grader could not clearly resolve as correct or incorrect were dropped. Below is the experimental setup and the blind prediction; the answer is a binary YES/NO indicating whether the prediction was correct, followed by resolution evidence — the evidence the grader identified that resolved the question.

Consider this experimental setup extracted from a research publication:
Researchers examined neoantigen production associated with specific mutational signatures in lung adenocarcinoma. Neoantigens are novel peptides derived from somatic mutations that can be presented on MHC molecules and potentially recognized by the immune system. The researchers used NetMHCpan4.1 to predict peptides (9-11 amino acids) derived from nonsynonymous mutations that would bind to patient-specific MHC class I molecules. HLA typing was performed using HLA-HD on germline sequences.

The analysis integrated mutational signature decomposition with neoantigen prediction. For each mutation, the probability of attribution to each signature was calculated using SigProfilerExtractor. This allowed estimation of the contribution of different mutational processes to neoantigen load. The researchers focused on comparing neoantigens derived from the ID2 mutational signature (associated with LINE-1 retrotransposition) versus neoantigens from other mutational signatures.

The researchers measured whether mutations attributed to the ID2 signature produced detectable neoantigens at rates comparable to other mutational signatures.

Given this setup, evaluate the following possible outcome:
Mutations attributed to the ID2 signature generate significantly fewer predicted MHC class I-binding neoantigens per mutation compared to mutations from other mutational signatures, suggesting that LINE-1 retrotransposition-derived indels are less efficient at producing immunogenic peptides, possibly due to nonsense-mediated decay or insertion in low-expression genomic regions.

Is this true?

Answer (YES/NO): YES